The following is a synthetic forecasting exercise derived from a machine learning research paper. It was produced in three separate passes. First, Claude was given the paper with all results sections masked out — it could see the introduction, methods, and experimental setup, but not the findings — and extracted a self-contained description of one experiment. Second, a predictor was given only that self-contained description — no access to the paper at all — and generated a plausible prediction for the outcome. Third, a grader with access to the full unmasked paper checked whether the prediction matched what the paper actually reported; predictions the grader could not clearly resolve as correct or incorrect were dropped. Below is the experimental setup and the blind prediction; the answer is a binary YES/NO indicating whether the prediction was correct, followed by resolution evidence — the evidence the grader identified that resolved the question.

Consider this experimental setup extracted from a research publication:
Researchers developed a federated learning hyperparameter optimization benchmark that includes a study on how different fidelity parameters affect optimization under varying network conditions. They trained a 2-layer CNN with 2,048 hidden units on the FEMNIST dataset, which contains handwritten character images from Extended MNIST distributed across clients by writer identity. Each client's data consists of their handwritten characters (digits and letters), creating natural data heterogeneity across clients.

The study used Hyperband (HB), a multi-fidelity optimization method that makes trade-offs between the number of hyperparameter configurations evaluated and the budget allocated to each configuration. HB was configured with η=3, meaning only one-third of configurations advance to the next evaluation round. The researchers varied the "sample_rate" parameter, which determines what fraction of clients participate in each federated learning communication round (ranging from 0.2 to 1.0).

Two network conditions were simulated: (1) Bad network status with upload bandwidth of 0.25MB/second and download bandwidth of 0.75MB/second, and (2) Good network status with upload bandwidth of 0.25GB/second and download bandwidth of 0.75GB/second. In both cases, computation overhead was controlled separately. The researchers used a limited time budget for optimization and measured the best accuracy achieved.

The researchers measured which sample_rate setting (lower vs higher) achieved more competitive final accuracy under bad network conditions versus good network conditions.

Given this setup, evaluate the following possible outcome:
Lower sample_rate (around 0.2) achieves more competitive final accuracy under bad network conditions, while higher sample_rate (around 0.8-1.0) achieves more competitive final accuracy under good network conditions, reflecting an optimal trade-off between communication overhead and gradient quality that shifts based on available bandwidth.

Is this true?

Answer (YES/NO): YES